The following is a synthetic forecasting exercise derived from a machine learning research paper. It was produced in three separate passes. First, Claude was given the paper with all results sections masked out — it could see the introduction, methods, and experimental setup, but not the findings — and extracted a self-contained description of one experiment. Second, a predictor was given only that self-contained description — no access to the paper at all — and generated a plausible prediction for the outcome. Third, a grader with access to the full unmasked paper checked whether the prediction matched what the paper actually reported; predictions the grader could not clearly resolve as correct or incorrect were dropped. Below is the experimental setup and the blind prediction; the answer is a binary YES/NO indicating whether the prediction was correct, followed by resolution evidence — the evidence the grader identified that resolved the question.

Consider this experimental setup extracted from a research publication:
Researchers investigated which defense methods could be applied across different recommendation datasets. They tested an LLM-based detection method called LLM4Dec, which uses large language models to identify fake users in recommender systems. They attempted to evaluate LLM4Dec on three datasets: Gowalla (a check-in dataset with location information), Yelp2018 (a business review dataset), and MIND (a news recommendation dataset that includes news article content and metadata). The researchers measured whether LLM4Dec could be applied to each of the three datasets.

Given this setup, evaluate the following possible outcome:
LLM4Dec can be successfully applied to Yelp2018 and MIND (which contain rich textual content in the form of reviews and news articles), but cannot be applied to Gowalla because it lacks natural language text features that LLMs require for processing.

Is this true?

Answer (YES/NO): NO